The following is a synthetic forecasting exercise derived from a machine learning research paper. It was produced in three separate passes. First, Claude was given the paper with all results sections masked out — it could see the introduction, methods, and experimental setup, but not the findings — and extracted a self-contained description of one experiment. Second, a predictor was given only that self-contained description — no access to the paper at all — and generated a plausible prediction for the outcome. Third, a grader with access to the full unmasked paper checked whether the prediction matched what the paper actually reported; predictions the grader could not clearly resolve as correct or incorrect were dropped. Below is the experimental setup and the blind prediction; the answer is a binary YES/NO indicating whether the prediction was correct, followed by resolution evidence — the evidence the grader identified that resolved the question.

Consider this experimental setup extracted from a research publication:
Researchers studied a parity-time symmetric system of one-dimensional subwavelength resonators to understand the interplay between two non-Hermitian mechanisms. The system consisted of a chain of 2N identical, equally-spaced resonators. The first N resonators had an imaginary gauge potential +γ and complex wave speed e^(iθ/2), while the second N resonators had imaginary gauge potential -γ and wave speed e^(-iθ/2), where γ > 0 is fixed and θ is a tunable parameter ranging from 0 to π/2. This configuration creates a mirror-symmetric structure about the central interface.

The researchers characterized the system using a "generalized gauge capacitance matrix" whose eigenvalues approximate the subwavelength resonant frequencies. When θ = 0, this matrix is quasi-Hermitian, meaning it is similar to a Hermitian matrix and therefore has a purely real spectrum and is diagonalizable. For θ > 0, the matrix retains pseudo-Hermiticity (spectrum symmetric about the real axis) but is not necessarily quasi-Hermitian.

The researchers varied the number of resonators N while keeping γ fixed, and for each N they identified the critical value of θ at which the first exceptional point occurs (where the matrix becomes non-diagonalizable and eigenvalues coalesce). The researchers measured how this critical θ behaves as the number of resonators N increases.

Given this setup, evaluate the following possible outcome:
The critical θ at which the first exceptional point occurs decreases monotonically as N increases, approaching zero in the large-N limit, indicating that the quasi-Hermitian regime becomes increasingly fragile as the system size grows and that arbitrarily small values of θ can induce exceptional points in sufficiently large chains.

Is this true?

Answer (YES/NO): YES